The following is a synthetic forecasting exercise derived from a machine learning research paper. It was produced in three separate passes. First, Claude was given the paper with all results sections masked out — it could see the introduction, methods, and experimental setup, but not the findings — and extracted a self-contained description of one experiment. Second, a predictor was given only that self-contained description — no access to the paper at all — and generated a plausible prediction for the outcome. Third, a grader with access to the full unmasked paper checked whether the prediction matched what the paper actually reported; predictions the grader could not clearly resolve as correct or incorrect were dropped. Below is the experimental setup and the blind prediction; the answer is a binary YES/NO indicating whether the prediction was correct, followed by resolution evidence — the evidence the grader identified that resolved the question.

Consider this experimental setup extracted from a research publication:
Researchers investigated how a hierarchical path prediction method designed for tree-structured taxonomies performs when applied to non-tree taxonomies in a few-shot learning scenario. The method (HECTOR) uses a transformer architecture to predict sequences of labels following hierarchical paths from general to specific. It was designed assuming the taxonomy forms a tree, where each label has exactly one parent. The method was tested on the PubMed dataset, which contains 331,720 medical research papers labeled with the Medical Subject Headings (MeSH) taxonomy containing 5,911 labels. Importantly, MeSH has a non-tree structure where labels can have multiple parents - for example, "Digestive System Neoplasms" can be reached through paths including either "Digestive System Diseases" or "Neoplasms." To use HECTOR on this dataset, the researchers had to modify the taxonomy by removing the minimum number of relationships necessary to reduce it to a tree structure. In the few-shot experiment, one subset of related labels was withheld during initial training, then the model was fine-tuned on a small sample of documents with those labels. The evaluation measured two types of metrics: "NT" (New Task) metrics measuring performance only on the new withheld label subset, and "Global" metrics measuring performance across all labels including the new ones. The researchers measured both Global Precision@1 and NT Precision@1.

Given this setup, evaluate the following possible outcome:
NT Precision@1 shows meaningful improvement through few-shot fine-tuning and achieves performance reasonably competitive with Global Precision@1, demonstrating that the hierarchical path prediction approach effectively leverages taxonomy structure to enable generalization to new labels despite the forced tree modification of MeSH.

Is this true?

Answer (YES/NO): NO